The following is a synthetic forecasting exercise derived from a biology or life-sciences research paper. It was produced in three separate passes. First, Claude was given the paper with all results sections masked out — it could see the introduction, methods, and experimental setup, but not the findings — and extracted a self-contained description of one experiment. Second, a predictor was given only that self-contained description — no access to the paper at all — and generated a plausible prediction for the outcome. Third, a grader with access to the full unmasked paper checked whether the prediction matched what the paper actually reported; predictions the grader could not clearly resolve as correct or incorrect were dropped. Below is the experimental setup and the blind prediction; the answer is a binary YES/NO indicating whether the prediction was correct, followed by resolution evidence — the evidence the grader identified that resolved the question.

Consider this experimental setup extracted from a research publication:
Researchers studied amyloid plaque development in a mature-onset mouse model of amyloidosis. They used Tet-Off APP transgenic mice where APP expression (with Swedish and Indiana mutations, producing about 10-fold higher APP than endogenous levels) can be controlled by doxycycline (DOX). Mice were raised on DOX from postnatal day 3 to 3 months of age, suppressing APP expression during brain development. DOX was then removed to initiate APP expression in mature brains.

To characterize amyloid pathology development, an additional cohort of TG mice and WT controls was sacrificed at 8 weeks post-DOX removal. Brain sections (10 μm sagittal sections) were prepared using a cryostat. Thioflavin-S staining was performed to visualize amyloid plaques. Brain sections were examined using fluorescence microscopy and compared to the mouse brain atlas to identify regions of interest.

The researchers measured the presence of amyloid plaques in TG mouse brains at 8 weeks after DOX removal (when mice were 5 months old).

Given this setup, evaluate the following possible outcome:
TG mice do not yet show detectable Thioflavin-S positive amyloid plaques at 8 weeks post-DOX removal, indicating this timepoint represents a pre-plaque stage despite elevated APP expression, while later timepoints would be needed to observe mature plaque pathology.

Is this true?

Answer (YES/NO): YES